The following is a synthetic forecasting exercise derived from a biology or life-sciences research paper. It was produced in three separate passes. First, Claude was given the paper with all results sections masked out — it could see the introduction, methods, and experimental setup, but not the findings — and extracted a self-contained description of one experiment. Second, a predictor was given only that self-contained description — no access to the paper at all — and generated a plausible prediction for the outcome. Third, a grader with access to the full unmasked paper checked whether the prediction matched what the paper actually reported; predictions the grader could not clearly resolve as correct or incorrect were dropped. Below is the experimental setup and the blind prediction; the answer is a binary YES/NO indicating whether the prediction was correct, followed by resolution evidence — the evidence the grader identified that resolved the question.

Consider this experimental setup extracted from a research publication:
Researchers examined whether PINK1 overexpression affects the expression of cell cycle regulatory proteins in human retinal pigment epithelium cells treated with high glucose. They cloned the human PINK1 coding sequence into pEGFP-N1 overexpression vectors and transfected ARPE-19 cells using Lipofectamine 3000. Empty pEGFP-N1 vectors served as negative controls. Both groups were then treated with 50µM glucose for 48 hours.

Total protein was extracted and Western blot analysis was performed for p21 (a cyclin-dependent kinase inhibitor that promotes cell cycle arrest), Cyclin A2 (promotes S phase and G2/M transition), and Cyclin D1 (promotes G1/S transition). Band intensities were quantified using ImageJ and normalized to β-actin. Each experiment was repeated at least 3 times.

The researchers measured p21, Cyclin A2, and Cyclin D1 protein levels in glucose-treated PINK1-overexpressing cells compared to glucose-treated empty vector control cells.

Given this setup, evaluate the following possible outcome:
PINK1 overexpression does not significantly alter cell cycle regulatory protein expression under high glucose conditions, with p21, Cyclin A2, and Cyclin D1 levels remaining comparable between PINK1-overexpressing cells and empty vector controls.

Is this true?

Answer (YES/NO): NO